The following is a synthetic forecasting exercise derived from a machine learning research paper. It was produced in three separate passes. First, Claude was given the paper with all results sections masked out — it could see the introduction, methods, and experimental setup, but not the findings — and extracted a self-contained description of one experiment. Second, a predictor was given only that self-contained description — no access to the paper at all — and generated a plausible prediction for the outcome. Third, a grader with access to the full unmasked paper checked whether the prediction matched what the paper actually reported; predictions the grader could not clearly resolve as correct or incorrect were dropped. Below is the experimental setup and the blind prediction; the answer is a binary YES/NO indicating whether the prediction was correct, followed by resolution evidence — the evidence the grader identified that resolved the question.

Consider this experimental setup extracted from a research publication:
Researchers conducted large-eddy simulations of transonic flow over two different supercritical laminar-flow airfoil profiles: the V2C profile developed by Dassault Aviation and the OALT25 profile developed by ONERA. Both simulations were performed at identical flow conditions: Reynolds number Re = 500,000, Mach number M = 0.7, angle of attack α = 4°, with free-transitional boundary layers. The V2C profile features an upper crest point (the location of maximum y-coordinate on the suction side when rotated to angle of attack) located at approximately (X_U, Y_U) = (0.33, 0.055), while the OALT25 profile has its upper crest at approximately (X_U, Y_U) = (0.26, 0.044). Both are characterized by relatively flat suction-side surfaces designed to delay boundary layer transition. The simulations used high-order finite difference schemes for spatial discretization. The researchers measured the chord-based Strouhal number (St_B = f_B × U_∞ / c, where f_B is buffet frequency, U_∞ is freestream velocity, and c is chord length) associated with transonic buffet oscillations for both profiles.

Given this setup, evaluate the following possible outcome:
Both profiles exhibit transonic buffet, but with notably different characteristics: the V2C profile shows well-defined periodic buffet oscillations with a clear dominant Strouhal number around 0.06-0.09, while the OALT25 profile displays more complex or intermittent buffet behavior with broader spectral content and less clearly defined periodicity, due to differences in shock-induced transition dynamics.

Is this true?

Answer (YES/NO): NO